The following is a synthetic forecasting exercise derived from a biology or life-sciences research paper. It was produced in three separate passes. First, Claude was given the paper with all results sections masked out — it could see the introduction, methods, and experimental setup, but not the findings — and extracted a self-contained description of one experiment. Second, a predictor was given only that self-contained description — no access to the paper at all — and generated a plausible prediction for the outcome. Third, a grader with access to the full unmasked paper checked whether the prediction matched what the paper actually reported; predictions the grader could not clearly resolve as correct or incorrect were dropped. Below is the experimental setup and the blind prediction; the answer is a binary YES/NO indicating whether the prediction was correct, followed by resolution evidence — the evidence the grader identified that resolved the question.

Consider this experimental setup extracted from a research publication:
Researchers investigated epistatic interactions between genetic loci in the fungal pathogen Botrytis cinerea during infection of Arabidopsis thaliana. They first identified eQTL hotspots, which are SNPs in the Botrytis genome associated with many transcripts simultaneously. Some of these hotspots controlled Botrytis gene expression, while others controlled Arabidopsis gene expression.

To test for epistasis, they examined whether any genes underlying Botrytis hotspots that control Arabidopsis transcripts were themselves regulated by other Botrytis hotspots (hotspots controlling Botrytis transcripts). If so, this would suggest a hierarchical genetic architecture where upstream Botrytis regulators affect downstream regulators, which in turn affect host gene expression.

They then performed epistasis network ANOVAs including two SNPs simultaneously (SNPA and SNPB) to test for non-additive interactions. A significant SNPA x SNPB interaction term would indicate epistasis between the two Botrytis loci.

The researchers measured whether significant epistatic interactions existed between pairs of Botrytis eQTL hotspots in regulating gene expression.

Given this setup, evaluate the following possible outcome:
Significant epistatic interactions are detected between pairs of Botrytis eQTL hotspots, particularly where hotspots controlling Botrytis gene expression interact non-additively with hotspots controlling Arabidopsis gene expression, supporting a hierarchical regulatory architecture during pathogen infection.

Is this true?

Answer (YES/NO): YES